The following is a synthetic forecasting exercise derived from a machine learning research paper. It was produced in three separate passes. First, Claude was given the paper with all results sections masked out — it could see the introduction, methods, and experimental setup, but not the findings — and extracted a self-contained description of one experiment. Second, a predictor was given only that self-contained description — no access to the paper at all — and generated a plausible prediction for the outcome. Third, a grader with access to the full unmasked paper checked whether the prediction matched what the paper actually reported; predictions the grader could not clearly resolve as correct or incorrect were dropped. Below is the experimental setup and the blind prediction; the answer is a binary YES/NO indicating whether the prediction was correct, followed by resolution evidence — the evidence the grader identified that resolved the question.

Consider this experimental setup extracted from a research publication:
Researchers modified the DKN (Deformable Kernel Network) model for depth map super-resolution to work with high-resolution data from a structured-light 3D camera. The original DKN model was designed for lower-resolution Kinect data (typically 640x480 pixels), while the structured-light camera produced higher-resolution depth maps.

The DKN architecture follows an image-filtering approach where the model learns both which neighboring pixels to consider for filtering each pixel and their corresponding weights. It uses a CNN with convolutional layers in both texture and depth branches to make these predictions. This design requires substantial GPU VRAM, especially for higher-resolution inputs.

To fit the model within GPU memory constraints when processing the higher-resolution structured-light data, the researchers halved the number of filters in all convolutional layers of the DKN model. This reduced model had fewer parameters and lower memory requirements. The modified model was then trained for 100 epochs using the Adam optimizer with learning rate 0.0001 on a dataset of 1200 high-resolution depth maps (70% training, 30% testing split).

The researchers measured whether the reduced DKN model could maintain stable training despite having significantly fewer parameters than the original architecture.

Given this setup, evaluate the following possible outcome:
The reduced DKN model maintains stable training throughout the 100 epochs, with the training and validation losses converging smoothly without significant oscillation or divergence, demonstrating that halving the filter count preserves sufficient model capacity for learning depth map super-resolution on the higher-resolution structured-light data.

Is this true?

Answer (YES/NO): YES